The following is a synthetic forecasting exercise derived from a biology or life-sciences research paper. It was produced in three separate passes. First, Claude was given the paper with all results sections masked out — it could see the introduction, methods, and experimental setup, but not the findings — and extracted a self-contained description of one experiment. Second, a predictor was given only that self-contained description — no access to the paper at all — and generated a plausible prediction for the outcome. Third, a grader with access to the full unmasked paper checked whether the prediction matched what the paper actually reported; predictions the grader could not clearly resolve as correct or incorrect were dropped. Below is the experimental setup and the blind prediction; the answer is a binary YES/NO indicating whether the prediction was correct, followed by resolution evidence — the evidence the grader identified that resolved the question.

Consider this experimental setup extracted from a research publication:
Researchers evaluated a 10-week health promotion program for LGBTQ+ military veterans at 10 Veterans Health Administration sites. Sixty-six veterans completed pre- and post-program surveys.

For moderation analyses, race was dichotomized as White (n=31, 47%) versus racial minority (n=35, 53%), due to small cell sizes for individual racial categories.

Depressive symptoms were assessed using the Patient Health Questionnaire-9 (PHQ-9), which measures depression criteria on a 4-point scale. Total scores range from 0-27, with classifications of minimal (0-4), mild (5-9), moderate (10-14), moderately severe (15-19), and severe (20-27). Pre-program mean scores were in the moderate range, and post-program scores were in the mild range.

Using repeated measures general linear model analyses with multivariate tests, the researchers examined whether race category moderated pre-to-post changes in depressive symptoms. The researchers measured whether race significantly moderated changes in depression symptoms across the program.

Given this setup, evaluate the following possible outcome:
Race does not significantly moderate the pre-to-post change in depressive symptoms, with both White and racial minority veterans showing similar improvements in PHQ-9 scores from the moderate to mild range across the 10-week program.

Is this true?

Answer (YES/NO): YES